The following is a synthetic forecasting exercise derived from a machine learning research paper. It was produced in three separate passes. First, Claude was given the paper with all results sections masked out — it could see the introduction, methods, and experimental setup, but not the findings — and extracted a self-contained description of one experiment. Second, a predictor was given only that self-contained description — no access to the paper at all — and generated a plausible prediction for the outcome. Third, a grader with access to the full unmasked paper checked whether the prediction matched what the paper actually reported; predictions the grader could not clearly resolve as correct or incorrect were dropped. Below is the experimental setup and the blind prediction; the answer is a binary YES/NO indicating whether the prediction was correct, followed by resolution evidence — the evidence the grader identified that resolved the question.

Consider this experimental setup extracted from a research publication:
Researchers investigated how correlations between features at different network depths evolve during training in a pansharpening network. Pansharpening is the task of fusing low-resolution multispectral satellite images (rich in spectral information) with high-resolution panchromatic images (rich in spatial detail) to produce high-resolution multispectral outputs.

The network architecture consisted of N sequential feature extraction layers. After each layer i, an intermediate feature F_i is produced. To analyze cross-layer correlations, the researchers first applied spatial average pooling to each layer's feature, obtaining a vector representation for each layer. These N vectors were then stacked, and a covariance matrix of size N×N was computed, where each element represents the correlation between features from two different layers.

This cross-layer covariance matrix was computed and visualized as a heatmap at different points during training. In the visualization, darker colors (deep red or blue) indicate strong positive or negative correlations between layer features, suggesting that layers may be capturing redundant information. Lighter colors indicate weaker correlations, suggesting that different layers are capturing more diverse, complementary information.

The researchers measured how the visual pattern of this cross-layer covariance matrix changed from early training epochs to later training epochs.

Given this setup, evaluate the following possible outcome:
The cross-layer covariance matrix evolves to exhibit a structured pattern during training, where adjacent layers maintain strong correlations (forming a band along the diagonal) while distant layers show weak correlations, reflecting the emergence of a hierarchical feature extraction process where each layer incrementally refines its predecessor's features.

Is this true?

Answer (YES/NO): NO